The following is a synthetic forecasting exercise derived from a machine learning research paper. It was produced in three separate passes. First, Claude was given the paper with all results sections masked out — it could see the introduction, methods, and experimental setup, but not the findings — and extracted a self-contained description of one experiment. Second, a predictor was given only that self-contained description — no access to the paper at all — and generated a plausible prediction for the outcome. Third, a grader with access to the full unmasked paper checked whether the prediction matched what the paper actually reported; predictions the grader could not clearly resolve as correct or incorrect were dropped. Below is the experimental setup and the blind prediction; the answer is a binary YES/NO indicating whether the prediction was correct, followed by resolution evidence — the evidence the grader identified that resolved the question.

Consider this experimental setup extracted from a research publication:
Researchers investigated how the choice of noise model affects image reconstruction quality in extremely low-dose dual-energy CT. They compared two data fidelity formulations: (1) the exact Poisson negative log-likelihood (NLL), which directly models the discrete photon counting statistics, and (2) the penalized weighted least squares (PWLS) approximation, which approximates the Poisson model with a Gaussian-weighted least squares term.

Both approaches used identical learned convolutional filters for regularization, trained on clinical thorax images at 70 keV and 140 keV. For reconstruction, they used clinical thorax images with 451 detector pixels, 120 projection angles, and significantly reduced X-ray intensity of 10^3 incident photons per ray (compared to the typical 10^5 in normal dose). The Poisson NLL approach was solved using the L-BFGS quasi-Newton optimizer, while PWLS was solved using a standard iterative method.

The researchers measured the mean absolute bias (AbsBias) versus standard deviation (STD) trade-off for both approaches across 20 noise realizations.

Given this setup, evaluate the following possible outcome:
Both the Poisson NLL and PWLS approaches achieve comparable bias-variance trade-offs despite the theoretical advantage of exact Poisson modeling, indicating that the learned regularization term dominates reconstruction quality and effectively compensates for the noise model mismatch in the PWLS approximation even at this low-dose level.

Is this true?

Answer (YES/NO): NO